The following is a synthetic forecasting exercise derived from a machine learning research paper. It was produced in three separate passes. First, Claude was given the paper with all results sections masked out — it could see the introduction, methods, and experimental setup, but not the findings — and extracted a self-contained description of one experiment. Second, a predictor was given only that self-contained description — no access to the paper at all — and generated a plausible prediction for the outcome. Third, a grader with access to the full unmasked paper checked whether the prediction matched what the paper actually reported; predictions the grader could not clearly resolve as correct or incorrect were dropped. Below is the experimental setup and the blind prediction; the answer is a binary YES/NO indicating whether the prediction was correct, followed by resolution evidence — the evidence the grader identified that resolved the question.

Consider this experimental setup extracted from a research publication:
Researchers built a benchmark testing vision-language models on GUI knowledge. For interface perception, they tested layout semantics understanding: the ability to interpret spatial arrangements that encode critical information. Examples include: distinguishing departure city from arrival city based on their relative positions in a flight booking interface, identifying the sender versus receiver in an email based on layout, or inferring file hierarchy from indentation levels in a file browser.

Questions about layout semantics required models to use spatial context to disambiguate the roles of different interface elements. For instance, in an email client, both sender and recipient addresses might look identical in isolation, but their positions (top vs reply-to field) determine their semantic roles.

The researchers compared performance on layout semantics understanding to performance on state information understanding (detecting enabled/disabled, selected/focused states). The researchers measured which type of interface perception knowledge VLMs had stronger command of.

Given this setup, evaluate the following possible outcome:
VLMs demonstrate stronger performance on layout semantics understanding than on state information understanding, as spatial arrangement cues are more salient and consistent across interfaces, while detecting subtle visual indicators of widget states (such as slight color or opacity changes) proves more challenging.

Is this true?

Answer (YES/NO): YES